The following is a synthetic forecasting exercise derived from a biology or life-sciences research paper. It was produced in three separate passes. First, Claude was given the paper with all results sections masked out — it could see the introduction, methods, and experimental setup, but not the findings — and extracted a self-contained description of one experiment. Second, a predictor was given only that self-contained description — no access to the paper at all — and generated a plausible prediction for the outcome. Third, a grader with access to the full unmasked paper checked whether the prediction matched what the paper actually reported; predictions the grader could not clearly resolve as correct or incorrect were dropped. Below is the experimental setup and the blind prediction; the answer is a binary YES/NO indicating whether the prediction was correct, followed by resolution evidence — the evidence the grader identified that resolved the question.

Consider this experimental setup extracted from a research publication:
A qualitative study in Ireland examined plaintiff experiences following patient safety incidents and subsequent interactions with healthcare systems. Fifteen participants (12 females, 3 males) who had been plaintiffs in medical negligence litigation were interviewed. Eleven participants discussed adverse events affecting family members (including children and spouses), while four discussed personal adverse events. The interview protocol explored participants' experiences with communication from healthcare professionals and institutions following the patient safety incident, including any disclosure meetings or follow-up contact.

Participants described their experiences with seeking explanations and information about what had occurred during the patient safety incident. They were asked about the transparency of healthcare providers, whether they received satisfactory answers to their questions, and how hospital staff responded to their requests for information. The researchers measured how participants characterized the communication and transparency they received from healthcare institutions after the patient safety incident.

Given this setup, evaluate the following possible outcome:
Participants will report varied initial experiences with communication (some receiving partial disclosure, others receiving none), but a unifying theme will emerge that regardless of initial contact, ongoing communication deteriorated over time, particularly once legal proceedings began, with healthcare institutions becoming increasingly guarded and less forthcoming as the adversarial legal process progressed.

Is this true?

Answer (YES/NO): YES